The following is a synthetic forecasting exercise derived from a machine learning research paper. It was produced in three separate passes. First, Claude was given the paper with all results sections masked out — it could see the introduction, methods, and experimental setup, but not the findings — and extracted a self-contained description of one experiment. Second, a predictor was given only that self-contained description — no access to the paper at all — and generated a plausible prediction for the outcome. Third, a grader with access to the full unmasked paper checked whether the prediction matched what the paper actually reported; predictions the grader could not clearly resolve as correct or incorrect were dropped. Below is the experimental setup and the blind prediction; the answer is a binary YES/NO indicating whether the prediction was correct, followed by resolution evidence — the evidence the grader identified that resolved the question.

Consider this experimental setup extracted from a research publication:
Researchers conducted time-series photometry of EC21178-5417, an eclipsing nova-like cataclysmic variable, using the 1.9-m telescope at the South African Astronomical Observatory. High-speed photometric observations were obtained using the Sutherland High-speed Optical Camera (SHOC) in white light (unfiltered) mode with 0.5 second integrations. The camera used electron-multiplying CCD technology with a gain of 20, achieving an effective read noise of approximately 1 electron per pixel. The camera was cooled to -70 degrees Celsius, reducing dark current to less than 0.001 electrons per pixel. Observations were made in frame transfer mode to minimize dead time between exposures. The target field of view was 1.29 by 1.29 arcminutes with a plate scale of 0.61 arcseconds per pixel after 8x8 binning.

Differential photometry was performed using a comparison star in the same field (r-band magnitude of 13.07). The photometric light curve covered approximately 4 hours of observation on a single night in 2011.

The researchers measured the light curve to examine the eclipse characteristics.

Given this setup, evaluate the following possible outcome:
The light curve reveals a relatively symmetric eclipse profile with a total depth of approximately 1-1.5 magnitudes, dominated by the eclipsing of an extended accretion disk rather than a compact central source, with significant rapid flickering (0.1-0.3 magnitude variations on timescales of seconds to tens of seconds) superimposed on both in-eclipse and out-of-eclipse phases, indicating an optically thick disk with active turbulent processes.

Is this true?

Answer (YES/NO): NO